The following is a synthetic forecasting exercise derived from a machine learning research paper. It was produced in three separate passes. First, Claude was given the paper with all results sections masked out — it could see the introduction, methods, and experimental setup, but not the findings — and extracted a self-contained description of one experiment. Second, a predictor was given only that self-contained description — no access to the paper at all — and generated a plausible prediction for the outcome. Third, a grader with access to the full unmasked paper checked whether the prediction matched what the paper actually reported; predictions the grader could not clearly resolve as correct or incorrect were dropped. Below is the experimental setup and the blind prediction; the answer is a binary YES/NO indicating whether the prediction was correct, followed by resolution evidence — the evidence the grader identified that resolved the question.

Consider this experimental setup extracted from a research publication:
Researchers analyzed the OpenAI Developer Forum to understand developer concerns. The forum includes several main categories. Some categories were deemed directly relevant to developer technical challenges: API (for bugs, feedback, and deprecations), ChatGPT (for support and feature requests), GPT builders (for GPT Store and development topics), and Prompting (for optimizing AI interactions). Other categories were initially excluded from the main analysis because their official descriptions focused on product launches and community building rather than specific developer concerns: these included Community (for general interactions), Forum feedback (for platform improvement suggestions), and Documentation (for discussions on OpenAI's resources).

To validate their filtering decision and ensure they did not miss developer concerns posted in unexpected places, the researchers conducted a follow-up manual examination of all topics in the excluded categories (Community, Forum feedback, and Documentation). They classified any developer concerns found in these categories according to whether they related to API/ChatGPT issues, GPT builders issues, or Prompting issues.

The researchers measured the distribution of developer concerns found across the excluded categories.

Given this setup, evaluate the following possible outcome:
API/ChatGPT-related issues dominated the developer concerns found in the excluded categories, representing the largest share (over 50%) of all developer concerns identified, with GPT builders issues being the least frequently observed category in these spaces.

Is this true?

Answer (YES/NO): NO